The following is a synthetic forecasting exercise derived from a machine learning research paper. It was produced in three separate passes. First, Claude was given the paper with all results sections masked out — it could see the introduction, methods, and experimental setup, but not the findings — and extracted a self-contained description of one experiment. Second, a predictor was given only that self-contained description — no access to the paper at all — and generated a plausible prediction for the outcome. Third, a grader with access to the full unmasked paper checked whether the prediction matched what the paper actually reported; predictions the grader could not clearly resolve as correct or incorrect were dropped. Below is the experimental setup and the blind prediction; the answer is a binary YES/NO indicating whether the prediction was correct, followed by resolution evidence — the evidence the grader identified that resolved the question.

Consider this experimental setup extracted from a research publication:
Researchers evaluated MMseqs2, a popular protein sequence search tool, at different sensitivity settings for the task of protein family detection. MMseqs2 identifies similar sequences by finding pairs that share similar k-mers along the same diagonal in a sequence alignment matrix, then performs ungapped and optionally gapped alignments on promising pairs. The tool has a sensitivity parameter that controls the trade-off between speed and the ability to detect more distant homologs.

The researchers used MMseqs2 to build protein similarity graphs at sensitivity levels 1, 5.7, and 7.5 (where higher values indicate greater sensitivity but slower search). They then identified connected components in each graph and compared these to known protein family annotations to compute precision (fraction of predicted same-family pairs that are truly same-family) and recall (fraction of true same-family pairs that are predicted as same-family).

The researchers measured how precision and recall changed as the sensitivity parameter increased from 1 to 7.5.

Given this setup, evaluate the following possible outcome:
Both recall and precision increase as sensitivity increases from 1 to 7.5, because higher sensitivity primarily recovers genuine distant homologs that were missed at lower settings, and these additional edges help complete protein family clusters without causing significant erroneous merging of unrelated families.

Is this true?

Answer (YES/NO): NO